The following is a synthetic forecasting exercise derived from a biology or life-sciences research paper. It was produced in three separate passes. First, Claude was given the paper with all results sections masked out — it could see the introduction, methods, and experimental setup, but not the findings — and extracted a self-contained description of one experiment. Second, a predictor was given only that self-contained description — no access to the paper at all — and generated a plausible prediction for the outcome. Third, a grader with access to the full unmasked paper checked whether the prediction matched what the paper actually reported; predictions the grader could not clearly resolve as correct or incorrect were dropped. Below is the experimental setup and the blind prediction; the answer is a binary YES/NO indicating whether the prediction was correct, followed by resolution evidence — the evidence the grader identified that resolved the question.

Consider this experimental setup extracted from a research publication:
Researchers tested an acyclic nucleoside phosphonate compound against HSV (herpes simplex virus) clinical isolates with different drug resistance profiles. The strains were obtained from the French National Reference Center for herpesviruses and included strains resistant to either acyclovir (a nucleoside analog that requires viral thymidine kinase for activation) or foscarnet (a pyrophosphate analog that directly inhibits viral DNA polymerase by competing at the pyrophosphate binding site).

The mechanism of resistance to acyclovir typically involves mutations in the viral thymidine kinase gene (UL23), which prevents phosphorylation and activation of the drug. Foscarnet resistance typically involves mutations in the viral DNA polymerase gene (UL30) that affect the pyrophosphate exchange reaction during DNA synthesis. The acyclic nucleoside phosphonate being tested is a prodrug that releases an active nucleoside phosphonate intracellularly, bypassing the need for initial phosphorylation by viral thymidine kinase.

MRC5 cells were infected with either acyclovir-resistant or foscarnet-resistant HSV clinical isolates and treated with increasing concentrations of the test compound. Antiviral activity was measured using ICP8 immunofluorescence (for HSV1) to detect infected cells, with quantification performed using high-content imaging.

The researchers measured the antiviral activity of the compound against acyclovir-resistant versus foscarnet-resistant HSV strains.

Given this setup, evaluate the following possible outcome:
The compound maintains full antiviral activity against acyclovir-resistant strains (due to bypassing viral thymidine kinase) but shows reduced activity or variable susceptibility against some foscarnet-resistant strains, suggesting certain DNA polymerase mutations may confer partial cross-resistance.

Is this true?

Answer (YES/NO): YES